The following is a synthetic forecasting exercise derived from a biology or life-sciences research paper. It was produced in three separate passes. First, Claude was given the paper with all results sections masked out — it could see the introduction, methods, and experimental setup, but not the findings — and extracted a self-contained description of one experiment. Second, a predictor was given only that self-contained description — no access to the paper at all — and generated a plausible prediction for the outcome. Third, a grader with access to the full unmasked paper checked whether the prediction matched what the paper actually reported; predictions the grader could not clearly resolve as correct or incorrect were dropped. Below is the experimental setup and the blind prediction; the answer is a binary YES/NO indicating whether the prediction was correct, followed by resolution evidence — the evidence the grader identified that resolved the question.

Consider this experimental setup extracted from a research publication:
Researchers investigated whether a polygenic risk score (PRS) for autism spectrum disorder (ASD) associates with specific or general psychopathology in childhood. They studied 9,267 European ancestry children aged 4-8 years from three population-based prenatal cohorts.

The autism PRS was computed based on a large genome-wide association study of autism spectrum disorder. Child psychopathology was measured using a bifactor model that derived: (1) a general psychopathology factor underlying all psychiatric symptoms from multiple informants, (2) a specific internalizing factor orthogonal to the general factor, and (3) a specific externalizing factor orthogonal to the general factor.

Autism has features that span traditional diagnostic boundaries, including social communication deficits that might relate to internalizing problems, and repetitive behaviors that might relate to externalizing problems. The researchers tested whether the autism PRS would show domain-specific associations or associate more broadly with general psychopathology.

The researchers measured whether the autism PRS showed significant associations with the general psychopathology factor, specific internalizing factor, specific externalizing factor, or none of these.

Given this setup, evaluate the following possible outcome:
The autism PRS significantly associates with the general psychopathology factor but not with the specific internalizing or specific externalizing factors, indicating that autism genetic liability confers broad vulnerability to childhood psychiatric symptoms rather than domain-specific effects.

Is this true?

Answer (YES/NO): NO